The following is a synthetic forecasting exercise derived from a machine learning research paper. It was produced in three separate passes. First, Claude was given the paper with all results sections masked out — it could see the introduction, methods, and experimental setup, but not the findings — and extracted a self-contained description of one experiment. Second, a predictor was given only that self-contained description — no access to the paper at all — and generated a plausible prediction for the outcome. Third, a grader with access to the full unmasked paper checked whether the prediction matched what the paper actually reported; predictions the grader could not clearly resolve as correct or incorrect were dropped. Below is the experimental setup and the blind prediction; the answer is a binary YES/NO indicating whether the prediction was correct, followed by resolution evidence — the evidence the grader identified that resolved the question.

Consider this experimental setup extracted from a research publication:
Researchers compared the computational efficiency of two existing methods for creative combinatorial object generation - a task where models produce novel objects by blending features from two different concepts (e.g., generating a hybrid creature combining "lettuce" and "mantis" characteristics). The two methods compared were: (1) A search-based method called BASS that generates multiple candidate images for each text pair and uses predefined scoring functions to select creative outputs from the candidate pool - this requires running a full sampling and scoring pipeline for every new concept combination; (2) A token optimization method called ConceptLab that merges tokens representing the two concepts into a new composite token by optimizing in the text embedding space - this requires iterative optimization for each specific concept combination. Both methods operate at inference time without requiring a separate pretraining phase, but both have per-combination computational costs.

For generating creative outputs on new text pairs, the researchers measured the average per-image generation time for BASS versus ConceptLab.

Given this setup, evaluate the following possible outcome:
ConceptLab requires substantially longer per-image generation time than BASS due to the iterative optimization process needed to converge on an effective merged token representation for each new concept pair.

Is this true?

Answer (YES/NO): YES